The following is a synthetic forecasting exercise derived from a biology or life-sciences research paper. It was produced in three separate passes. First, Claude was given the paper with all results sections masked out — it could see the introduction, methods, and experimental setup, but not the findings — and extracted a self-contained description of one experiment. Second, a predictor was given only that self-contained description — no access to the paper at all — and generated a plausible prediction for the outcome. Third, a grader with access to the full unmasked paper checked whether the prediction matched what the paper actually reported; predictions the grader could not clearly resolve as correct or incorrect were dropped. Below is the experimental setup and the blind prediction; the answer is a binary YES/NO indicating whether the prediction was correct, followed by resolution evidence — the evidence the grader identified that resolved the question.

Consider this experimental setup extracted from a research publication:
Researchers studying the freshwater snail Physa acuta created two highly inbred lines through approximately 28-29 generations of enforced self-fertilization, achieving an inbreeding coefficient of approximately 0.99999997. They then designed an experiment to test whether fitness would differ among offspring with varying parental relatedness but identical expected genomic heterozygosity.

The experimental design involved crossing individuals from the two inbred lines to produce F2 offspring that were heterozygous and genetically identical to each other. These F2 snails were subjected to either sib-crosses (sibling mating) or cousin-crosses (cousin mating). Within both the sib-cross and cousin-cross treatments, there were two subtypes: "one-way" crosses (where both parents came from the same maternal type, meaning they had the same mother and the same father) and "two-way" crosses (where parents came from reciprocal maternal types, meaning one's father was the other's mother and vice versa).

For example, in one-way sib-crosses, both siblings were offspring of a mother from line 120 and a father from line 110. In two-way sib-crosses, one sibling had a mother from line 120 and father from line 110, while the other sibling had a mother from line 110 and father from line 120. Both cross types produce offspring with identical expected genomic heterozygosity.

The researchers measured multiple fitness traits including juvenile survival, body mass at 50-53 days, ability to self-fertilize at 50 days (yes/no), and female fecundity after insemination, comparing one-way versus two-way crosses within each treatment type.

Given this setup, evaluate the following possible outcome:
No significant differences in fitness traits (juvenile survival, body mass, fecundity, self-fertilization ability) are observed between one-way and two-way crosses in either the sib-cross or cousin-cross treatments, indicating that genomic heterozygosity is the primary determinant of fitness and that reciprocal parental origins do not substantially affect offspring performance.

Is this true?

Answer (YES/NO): YES